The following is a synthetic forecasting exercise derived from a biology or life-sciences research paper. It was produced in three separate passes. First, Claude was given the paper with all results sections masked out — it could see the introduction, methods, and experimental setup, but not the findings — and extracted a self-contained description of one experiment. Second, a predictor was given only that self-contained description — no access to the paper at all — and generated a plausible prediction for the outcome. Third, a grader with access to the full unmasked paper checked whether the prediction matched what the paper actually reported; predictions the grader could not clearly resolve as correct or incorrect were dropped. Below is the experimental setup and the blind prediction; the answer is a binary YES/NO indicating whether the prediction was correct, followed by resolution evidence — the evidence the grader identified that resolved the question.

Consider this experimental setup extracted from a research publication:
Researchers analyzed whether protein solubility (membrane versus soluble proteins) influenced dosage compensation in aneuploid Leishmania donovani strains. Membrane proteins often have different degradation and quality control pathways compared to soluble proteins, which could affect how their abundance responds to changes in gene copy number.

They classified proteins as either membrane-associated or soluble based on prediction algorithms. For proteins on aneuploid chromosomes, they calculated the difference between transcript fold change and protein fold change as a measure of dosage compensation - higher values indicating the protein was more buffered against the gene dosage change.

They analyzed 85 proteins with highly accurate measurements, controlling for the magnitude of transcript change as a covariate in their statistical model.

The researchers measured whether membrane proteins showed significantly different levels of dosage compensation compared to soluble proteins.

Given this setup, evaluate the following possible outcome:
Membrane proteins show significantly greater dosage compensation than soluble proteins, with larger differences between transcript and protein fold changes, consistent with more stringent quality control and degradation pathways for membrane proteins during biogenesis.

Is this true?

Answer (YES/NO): NO